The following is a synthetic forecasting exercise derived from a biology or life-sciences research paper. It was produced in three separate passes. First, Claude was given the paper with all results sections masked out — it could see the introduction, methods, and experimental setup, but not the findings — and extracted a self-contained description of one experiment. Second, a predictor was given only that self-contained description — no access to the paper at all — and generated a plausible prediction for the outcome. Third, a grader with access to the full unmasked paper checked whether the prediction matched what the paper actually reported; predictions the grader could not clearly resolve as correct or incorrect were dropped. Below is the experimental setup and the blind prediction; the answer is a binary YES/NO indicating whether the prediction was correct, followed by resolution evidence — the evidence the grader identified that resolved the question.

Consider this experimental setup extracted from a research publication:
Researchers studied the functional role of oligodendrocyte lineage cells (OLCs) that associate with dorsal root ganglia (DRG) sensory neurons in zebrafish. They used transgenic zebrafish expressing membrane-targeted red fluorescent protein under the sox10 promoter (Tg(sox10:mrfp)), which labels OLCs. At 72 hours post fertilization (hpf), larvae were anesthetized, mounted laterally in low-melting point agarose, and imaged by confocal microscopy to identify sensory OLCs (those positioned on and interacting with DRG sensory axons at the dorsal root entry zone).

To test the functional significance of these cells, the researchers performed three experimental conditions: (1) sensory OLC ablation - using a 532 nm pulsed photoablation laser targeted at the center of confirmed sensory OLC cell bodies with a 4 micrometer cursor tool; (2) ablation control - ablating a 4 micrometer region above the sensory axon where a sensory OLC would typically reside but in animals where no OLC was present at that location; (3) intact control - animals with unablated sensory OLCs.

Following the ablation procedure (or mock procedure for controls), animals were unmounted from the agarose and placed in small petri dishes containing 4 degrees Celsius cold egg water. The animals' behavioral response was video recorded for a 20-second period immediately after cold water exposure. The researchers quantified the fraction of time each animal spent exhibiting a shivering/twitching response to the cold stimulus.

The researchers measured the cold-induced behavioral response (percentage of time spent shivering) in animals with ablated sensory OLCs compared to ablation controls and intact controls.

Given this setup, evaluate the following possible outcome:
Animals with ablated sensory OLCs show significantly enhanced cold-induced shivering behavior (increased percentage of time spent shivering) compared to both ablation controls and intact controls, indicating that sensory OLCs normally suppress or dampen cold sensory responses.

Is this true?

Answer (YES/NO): NO